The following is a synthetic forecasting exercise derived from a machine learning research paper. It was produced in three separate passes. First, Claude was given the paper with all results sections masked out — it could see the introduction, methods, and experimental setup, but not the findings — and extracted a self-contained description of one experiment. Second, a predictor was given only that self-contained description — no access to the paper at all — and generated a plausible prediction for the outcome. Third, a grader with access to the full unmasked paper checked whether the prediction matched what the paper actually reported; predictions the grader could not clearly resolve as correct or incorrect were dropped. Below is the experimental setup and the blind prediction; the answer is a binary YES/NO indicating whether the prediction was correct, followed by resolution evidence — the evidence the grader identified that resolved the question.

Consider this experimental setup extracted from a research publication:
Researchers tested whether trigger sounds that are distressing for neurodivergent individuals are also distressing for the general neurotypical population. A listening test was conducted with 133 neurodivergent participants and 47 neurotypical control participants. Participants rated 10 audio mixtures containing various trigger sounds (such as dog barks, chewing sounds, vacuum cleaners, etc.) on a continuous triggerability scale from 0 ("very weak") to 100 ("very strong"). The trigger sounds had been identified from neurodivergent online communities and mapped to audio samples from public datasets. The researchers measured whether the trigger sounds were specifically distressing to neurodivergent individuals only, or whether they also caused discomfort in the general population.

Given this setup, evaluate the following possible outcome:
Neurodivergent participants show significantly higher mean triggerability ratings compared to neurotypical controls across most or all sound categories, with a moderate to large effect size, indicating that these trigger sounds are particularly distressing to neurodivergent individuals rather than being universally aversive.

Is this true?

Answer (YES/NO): NO